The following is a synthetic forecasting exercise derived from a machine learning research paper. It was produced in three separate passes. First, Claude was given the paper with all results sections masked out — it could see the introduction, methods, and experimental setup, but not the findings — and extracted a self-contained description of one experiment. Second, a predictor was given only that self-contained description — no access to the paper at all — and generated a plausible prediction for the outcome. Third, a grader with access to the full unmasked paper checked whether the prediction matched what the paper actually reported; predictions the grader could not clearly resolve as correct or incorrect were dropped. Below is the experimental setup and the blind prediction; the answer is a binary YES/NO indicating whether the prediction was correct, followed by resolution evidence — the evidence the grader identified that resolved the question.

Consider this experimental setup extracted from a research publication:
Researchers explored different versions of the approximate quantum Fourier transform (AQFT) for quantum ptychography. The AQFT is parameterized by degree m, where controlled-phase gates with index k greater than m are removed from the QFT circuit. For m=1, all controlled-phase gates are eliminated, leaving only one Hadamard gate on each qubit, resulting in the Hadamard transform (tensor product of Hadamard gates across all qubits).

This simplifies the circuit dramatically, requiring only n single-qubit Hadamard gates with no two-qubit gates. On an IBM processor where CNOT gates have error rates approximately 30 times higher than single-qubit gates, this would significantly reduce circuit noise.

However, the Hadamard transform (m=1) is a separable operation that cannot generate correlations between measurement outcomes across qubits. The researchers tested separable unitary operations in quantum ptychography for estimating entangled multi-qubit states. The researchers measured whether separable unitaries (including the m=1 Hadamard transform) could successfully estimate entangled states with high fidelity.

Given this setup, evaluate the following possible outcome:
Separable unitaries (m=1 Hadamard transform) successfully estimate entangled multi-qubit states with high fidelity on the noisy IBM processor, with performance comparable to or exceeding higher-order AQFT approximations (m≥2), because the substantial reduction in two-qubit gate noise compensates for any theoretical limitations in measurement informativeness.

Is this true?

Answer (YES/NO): NO